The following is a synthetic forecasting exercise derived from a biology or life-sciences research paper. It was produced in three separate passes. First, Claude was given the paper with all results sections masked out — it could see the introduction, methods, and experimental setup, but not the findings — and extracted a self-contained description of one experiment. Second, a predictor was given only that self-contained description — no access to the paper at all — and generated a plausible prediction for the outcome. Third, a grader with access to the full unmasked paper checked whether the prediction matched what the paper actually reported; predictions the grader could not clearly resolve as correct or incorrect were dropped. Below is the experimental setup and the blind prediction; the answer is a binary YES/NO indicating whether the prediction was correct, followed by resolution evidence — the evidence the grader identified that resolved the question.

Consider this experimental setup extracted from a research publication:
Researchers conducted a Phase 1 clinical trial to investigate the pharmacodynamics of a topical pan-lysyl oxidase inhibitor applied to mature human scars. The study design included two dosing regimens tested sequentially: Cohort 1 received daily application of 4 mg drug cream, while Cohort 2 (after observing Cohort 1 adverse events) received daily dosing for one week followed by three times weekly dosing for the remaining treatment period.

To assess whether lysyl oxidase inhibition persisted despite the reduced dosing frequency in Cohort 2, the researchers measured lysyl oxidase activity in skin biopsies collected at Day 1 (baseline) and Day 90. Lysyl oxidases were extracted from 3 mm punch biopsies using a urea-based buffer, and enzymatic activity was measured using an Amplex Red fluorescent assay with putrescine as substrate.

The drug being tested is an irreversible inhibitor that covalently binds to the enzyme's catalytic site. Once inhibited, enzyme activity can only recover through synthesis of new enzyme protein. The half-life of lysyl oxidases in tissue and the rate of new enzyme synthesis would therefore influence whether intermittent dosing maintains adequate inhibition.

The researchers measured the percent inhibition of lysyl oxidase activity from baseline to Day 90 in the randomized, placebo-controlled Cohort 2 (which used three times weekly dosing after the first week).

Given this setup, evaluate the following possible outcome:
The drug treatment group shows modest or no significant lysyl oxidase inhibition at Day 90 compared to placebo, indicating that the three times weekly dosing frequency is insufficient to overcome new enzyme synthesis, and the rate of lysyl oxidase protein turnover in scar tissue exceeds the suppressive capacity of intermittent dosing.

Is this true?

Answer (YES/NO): NO